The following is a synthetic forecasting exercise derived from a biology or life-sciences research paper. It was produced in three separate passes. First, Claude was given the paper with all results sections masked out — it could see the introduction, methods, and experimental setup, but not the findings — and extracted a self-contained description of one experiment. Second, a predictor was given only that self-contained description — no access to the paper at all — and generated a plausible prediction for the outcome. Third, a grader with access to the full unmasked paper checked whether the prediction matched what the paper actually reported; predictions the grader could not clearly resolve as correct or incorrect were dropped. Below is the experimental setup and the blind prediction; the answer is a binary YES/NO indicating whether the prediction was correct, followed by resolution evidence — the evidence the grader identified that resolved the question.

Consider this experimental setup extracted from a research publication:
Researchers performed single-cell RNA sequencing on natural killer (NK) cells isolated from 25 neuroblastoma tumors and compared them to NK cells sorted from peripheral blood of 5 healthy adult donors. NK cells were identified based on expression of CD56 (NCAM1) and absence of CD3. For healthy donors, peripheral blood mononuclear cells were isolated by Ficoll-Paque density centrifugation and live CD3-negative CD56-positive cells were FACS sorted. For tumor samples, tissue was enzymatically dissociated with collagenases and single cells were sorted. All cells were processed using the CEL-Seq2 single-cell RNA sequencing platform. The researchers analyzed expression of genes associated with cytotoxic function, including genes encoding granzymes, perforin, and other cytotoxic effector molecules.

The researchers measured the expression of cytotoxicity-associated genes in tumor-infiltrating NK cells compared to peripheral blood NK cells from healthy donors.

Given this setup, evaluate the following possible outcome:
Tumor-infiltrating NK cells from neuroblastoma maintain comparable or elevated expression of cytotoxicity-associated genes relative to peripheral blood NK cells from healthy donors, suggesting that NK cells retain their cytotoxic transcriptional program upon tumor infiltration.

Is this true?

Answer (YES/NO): NO